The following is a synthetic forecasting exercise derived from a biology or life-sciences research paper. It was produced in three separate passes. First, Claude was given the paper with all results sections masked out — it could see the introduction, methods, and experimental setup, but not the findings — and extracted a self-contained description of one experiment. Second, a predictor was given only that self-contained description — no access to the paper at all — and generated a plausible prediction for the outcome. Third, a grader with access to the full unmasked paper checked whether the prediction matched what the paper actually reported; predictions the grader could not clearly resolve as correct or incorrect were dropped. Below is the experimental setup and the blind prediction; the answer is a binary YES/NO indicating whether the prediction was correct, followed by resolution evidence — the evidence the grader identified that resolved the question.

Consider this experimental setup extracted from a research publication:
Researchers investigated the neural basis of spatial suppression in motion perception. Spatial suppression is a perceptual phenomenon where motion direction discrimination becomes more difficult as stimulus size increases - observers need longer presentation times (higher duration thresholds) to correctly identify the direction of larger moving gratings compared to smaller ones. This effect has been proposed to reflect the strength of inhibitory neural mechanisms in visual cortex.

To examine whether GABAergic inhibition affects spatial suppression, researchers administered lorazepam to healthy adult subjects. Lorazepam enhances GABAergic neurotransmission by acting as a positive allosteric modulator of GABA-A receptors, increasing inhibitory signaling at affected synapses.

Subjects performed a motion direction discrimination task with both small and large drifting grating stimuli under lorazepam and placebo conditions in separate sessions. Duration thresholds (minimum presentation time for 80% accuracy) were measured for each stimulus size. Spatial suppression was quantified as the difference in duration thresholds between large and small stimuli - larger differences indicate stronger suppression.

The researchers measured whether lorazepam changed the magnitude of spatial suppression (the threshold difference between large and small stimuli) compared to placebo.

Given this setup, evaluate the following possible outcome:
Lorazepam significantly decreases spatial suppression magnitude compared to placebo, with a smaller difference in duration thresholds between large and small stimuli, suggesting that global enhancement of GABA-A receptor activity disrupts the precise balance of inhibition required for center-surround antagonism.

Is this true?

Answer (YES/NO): YES